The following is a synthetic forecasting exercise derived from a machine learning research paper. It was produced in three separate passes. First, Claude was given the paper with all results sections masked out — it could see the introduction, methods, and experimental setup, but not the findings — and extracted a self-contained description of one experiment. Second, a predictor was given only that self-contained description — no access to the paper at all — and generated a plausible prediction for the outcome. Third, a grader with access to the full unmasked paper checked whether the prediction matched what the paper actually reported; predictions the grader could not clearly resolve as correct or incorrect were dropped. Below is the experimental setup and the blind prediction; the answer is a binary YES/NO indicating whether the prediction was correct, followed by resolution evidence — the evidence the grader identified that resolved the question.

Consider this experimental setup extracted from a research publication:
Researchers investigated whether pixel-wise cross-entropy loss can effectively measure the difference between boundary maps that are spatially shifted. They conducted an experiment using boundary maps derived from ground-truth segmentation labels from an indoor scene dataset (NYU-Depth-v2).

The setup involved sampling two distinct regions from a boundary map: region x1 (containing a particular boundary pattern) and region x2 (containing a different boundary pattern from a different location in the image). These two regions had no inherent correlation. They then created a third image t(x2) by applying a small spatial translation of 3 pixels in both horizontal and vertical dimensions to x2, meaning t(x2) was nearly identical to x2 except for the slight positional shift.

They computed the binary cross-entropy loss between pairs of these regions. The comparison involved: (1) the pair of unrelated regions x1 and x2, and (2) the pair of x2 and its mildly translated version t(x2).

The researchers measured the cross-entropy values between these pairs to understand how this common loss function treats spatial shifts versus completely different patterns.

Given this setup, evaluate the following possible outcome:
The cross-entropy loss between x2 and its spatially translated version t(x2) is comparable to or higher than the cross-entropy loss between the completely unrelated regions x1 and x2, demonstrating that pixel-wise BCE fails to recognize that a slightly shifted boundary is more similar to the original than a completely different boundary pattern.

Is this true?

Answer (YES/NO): YES